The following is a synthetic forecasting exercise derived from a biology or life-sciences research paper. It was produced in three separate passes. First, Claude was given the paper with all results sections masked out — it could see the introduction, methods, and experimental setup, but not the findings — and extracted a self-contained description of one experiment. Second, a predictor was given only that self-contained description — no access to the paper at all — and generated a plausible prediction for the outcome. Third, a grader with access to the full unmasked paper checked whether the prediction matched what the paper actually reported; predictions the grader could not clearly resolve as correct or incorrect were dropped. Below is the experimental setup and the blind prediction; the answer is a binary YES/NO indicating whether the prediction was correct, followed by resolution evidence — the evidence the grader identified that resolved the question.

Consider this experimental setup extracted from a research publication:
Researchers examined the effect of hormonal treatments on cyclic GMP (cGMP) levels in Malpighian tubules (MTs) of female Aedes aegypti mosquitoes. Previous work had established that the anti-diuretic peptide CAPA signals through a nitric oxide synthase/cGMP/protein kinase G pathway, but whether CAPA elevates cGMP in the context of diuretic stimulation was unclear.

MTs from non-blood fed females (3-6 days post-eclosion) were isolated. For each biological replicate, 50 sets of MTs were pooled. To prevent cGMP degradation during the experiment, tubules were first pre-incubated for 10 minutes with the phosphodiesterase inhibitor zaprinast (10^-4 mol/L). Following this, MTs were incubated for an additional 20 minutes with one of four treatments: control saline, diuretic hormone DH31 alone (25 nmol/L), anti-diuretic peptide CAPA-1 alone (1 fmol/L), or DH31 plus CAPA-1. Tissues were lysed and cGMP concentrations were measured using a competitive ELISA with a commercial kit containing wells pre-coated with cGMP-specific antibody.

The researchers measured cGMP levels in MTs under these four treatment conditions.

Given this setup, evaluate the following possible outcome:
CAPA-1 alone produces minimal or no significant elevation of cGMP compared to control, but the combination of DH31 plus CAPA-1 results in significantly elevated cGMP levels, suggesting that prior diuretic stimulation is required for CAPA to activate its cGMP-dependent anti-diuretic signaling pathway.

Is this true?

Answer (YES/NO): NO